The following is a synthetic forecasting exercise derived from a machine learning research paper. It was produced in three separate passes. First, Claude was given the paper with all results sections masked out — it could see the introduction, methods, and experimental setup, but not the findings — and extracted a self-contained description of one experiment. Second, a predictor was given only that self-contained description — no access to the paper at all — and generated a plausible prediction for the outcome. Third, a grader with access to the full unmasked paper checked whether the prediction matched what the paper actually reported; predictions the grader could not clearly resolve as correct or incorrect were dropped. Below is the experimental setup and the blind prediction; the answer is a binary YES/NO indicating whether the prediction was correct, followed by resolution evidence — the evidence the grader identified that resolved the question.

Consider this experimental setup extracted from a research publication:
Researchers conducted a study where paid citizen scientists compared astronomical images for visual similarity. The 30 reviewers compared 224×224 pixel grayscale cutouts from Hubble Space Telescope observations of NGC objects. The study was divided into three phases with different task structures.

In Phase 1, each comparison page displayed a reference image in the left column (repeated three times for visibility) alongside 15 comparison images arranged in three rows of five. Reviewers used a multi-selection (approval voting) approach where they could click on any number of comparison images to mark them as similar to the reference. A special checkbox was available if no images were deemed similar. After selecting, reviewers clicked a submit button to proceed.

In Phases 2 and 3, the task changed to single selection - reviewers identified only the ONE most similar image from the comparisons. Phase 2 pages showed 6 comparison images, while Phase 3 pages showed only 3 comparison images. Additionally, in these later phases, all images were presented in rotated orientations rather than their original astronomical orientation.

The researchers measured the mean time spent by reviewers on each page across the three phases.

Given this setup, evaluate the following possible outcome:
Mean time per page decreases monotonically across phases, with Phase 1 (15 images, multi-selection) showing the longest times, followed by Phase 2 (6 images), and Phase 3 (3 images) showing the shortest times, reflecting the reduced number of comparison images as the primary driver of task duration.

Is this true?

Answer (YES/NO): NO